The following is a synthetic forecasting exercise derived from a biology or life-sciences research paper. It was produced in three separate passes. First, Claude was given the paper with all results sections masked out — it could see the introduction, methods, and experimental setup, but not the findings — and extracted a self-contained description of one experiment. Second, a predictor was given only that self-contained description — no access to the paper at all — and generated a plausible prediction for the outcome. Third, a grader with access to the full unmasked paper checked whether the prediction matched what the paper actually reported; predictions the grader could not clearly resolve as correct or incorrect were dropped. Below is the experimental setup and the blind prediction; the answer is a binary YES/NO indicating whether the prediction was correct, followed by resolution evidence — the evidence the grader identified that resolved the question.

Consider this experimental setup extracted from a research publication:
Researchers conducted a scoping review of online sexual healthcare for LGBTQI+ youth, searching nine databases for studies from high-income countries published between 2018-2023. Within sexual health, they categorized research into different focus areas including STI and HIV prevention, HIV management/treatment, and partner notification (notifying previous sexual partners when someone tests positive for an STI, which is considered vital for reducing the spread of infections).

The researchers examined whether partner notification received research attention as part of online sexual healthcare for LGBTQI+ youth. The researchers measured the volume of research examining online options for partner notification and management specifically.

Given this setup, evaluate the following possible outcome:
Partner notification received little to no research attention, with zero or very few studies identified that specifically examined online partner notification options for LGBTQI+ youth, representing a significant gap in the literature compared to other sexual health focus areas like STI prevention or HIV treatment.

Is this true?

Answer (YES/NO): YES